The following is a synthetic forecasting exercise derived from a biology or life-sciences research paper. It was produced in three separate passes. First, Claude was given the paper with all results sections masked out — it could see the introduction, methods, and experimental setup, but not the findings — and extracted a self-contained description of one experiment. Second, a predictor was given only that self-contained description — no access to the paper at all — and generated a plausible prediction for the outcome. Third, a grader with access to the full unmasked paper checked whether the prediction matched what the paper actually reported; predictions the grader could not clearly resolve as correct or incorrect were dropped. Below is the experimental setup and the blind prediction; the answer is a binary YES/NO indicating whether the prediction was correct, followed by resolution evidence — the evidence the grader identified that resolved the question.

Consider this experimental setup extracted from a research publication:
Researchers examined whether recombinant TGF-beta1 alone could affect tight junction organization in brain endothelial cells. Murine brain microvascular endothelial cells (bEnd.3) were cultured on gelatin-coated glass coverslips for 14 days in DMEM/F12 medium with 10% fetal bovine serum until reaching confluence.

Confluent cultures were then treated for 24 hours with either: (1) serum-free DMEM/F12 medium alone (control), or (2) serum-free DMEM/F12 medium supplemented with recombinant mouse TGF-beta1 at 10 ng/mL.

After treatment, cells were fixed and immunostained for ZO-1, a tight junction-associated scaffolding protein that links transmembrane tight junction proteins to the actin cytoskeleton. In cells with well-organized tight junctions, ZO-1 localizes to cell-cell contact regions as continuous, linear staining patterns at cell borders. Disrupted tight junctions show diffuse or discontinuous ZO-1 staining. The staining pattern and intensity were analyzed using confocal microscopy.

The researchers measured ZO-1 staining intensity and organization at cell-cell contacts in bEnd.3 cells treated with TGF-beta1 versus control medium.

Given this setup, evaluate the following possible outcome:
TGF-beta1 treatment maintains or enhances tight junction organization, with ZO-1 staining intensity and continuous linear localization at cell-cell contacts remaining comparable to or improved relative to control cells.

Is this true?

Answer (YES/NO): YES